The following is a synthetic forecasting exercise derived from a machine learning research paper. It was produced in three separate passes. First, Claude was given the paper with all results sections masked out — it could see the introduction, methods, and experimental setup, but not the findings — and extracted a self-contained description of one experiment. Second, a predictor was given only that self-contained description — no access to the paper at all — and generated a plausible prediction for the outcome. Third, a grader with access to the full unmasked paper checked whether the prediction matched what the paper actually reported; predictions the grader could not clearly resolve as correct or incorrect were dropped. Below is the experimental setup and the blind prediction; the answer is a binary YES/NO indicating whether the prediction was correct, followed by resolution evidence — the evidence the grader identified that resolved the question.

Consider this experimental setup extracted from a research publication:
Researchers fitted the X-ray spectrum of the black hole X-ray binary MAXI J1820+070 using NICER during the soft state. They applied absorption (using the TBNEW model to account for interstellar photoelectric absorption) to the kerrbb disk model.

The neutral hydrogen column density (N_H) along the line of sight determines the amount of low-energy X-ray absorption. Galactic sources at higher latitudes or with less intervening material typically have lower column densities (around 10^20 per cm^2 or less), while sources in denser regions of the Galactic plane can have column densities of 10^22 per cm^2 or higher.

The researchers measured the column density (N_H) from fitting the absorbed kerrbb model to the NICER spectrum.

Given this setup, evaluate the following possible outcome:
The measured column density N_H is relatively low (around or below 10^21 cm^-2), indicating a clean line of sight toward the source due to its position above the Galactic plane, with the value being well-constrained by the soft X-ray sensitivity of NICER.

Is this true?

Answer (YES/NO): YES